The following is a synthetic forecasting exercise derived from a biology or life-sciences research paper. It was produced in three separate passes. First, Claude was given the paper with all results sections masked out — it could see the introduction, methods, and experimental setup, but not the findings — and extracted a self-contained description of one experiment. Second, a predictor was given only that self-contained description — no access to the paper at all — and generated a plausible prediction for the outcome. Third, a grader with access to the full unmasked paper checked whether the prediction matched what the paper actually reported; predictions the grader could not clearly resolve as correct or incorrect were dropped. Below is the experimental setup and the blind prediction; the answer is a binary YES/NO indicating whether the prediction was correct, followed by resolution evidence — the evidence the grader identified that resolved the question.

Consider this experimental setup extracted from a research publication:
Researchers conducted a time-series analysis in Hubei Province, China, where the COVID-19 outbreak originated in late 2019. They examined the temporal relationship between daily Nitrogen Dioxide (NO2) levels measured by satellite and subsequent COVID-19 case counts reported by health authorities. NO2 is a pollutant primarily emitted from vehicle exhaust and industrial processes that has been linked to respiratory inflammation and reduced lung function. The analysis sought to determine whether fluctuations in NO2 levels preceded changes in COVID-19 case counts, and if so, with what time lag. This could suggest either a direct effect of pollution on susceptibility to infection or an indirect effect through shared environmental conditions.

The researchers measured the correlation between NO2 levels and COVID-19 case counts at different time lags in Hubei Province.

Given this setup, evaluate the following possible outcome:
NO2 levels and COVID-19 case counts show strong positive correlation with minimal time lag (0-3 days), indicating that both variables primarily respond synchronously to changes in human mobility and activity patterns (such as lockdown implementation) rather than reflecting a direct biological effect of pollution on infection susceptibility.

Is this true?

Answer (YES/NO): NO